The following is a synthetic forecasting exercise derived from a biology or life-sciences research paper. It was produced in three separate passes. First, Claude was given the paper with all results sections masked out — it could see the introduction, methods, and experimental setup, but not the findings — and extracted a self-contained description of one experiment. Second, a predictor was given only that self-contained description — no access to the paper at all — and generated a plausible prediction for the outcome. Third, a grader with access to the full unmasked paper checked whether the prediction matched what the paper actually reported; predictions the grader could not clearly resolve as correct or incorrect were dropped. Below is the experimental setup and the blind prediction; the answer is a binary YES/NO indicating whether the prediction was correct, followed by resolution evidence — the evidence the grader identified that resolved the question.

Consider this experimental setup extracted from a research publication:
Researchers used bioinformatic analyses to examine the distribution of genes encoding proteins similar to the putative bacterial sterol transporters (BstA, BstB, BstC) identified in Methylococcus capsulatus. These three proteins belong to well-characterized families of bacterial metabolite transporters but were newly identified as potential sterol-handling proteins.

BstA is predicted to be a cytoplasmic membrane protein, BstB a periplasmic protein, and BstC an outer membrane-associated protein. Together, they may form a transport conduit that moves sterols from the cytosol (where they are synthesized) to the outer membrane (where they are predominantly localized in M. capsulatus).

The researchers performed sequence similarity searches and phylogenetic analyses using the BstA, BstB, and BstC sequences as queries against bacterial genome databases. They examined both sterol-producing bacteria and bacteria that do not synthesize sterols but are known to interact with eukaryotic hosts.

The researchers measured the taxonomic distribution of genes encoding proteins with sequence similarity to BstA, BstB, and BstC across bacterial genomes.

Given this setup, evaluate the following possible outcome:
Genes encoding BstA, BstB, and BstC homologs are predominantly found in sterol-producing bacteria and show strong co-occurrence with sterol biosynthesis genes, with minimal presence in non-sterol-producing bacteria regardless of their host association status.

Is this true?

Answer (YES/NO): NO